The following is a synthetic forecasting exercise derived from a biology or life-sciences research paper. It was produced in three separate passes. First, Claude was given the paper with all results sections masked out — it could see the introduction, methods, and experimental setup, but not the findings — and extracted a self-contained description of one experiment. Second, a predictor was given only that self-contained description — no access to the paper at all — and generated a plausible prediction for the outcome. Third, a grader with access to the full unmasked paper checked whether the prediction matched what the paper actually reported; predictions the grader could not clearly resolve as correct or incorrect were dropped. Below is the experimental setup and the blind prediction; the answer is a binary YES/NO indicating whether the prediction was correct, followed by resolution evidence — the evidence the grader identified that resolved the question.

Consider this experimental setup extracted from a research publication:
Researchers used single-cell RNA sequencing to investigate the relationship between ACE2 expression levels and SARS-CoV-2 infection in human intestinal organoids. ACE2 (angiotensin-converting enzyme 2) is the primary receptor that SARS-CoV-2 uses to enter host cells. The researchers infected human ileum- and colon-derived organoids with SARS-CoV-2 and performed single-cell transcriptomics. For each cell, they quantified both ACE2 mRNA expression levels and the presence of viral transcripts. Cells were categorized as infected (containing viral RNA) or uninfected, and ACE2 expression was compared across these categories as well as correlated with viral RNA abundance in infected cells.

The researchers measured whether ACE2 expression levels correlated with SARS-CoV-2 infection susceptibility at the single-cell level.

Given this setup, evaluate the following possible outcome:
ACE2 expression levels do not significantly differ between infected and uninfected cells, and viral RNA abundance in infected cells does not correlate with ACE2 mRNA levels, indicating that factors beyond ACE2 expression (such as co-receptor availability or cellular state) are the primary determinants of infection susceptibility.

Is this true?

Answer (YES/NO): NO